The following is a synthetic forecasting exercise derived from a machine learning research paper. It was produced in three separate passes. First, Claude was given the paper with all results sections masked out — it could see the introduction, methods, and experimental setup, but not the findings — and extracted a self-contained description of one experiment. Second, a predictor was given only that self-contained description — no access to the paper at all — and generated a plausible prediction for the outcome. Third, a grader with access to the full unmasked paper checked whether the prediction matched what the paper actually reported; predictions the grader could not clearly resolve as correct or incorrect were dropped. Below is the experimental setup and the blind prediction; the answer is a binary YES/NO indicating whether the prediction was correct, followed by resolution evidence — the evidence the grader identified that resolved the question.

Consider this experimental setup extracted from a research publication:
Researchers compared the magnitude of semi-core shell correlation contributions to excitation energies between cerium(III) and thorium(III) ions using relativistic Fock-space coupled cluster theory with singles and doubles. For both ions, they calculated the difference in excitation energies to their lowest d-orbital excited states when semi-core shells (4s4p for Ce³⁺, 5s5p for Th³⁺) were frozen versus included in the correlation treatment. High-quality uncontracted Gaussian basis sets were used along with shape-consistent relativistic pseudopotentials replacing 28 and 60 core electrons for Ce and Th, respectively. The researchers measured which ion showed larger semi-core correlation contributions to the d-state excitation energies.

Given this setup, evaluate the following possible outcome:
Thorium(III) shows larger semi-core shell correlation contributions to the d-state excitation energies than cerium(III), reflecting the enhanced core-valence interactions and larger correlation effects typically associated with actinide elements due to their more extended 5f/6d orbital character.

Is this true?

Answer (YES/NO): NO